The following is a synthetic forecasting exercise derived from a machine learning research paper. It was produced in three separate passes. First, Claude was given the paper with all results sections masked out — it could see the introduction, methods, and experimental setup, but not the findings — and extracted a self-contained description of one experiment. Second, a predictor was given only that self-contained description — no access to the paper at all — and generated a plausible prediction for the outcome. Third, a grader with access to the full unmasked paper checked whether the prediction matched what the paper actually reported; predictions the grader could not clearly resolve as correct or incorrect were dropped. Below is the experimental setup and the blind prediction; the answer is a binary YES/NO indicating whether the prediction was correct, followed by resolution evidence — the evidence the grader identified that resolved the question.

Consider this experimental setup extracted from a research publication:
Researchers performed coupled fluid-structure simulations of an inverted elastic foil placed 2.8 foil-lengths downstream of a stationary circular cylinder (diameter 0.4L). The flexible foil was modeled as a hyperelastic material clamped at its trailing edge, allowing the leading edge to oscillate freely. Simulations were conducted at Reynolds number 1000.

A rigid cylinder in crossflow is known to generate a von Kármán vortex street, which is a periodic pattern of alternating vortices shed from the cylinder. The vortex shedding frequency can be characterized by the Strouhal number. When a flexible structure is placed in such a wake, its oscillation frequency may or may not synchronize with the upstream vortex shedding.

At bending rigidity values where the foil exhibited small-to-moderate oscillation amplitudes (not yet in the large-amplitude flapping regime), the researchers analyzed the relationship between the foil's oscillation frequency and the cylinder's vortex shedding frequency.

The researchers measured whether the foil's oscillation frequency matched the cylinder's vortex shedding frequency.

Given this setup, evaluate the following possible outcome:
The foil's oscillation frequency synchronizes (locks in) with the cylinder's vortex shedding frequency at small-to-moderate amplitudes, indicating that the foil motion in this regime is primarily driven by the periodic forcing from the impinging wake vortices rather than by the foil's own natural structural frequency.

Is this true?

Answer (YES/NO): YES